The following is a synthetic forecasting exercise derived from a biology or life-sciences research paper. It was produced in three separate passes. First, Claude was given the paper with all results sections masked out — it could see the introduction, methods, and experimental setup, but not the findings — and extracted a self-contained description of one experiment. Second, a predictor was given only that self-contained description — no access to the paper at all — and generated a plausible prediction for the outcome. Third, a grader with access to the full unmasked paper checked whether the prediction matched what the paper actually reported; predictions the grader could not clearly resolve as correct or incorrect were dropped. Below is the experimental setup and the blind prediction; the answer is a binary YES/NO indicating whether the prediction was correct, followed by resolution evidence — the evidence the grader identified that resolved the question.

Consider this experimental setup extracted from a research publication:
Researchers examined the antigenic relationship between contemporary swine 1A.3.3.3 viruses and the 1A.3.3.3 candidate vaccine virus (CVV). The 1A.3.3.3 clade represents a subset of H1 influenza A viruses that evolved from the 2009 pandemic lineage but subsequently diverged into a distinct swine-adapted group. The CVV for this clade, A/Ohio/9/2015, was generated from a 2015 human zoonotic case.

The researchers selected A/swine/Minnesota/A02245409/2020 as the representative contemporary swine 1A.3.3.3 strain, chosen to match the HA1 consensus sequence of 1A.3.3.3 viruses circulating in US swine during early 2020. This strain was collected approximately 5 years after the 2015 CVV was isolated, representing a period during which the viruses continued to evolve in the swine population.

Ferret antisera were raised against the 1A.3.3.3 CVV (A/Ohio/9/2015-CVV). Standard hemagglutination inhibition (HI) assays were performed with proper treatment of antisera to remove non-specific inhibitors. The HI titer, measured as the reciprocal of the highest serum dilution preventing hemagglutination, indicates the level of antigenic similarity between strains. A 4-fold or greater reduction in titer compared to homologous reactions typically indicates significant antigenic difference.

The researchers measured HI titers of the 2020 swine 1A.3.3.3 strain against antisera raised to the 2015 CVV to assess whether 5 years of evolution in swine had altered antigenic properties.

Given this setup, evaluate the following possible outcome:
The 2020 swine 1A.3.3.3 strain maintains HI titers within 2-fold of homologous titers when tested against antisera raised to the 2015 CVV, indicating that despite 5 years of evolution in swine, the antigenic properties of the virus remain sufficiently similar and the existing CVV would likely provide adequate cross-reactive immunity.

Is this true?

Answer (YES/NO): NO